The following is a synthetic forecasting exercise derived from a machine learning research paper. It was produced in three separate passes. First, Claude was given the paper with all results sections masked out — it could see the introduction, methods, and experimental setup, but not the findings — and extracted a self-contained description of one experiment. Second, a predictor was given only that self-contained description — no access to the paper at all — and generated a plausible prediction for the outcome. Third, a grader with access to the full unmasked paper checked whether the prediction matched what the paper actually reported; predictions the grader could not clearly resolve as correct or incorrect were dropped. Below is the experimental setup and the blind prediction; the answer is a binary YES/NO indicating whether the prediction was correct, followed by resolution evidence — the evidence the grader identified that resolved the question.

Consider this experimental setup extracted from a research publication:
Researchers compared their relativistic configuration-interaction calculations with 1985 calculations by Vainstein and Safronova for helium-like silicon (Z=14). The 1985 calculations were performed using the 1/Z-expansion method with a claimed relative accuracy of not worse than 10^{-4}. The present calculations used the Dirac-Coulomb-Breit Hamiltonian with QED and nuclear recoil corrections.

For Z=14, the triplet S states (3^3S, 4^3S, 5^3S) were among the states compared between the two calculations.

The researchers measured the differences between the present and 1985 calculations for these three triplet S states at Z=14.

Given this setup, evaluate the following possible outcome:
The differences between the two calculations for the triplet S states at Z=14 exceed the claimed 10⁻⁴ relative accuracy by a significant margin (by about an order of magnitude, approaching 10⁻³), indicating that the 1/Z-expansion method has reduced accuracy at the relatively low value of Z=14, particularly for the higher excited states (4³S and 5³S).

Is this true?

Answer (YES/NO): NO